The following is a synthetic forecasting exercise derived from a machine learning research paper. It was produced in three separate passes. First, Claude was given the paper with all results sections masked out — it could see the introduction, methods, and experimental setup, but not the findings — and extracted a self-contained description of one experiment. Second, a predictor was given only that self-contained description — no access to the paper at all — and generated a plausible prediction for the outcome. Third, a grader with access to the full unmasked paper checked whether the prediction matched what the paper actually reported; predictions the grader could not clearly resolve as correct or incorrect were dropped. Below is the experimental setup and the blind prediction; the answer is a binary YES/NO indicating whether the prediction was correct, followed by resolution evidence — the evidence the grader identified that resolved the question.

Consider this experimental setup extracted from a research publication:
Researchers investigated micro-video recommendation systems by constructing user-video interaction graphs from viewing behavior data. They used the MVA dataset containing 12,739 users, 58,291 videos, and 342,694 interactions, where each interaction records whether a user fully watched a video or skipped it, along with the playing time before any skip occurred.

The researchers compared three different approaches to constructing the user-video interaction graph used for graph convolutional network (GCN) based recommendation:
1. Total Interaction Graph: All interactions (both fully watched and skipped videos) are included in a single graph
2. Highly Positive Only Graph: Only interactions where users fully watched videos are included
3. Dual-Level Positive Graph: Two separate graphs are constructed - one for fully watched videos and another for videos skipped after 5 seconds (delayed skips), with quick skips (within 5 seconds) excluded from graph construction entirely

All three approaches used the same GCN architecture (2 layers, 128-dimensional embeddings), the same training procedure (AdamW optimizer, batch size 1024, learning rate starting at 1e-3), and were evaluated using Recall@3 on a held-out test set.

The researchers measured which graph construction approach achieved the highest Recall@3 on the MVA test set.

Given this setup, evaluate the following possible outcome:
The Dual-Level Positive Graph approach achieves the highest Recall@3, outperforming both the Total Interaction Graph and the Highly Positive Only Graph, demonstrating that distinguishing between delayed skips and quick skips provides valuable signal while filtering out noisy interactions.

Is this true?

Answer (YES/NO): YES